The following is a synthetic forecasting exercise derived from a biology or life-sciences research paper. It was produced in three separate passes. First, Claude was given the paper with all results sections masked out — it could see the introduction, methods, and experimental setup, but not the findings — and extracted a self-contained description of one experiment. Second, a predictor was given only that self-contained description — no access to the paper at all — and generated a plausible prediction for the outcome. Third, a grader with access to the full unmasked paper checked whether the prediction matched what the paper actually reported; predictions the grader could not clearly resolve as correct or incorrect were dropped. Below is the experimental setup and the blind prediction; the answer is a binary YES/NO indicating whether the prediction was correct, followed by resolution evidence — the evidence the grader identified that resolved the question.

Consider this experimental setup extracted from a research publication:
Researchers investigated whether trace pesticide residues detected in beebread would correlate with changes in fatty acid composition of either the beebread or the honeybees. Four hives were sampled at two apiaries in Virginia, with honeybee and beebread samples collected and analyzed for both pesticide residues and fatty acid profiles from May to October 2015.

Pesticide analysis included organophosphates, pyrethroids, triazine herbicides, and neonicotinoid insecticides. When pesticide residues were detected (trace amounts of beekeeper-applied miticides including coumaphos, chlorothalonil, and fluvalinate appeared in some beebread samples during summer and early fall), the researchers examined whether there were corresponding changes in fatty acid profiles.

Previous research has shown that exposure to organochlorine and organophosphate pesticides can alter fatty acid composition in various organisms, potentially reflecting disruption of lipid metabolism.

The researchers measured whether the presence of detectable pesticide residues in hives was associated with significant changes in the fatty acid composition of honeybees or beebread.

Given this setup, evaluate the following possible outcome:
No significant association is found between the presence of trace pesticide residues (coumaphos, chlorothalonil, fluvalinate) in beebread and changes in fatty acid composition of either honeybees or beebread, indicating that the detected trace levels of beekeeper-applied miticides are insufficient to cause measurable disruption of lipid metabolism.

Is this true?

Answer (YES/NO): YES